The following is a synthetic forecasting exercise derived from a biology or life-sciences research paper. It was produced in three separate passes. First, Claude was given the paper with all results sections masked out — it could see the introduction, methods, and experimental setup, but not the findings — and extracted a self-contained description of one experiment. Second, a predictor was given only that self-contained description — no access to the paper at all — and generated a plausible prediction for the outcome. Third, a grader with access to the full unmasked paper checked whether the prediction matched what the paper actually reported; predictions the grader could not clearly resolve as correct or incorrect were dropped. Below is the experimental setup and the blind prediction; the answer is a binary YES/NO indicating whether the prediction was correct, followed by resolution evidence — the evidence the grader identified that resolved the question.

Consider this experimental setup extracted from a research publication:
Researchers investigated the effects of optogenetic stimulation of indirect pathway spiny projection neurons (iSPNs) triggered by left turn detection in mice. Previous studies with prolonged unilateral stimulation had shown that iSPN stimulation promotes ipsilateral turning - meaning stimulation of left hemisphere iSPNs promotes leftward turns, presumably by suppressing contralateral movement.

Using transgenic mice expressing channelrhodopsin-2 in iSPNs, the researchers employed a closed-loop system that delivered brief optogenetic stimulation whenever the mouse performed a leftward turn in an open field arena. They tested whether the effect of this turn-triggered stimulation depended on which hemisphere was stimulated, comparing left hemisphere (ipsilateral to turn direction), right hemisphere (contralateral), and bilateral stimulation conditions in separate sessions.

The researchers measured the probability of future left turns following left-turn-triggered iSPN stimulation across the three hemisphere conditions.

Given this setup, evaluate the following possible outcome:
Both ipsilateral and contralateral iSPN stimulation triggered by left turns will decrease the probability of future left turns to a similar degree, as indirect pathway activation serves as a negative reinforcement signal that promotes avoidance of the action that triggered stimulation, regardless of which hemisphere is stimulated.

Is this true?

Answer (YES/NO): YES